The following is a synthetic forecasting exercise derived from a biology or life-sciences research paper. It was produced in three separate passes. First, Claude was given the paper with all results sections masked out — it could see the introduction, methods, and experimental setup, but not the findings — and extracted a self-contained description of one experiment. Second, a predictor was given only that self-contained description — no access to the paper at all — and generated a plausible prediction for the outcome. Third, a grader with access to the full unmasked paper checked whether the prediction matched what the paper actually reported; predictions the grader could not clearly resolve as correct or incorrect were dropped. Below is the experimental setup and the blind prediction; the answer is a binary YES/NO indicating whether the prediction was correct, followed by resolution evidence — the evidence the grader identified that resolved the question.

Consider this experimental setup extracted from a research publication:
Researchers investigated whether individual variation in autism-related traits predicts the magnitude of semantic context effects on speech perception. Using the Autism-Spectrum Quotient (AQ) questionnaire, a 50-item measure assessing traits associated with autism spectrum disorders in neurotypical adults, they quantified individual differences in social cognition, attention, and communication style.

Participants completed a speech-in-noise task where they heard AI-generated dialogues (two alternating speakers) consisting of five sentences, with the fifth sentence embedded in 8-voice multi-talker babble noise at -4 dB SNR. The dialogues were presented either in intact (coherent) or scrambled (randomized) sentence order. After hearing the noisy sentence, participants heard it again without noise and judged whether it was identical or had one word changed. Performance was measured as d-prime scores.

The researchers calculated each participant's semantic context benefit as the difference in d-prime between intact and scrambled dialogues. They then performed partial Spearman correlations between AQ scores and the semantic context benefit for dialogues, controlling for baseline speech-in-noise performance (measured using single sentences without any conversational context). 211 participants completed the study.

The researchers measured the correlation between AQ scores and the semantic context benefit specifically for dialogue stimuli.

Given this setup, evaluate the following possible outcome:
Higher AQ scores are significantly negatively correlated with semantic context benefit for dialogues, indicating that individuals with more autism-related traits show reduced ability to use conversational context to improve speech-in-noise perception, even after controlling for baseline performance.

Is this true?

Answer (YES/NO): NO